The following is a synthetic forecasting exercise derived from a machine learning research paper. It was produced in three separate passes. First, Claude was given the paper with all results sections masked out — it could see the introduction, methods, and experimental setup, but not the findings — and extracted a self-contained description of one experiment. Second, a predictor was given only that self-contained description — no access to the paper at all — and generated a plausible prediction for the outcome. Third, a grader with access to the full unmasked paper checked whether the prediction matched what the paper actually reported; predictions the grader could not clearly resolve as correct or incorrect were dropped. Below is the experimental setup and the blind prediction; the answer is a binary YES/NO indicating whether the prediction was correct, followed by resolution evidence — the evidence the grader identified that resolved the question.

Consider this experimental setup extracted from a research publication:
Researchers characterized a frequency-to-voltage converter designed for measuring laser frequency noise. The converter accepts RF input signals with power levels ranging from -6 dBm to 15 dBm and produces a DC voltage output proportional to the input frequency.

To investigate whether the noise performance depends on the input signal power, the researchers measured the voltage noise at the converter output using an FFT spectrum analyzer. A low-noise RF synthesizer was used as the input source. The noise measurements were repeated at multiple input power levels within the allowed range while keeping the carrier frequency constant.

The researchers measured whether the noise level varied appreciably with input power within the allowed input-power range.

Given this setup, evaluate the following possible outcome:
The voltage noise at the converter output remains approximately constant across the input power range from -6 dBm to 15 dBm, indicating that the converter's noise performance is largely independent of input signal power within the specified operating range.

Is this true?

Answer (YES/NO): YES